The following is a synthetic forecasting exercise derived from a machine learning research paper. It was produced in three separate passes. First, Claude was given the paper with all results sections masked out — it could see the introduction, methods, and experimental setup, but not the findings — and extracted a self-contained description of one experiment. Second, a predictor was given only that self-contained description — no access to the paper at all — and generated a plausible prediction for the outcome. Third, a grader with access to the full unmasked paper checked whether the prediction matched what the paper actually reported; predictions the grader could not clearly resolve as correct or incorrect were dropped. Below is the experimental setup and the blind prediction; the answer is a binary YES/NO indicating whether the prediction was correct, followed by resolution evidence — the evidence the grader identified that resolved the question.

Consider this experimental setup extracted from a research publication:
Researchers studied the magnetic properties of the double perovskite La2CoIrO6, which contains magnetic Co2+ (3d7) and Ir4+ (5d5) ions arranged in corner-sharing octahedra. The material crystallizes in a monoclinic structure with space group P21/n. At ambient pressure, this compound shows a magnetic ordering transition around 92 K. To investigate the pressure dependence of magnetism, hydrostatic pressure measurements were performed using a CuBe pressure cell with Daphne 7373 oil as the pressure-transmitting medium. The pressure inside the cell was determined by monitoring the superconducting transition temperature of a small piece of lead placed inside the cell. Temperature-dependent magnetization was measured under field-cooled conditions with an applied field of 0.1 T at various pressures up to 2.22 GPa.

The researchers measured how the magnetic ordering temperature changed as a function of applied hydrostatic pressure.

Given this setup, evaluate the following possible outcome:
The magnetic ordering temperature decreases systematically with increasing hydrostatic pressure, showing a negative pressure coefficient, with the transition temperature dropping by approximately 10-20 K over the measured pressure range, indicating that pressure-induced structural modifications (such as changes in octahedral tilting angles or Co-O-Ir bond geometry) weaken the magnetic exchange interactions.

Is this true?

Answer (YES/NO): NO